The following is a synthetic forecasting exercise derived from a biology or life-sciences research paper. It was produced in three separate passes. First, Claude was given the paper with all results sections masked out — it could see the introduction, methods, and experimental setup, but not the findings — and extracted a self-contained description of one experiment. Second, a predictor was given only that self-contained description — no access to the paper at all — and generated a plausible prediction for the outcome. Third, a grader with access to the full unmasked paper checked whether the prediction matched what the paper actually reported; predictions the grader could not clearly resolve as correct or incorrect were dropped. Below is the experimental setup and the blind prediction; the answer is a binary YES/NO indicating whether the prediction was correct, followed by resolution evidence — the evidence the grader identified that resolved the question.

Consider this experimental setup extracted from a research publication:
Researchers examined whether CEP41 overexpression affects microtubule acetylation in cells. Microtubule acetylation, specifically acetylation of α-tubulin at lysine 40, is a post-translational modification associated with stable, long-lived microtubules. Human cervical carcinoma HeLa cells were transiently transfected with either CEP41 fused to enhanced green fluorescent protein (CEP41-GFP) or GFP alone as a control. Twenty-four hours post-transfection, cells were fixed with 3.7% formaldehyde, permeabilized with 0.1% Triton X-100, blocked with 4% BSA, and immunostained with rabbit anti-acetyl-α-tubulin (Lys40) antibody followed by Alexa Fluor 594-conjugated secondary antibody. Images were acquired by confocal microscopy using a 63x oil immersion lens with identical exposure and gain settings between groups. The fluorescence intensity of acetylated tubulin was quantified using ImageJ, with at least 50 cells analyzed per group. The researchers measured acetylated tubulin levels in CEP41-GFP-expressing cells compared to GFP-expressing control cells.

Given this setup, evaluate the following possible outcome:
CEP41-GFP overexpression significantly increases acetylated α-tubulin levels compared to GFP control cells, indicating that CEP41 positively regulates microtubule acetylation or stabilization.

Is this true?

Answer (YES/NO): YES